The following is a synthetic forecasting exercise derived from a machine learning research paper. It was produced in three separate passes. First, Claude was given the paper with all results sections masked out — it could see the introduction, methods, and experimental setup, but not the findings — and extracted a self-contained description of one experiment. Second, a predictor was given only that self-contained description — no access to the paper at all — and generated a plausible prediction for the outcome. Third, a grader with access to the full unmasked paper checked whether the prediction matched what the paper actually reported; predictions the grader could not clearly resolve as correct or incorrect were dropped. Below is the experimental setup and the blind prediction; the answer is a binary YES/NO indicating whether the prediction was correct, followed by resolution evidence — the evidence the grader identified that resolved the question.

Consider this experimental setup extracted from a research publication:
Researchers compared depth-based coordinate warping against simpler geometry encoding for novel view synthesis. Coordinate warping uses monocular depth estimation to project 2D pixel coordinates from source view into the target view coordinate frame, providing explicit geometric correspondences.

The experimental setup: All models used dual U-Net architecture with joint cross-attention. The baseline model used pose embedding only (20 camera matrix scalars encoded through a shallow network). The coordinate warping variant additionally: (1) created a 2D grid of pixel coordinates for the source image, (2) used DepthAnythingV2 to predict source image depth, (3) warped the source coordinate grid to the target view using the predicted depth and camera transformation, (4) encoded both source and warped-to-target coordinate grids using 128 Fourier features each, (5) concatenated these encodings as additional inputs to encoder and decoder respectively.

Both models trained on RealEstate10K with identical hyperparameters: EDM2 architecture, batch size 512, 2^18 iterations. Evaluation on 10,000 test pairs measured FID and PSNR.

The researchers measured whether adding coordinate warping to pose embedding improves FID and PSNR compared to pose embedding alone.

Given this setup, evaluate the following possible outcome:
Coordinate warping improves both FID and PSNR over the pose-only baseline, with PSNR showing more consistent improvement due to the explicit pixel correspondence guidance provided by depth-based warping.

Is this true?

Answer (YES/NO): NO